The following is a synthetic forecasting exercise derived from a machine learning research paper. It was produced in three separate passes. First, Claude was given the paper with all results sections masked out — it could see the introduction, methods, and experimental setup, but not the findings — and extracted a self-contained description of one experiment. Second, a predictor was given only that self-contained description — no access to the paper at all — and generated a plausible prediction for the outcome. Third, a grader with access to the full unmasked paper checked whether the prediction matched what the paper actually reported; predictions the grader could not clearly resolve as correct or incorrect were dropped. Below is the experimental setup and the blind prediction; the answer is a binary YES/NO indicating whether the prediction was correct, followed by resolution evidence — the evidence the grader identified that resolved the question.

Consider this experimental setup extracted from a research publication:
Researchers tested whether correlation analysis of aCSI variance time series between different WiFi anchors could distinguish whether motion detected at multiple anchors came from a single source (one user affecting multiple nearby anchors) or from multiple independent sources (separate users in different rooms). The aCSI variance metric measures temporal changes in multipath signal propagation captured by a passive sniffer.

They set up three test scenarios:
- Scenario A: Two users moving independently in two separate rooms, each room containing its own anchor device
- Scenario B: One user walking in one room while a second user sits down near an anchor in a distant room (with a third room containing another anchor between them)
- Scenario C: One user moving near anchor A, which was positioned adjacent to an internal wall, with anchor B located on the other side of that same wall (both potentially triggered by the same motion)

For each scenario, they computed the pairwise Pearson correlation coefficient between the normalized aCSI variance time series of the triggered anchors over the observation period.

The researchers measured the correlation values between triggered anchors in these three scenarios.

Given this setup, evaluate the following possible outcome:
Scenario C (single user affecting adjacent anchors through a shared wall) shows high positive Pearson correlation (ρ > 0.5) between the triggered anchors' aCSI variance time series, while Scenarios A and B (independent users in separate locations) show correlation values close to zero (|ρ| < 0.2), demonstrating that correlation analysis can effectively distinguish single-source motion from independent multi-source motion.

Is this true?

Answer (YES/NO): NO